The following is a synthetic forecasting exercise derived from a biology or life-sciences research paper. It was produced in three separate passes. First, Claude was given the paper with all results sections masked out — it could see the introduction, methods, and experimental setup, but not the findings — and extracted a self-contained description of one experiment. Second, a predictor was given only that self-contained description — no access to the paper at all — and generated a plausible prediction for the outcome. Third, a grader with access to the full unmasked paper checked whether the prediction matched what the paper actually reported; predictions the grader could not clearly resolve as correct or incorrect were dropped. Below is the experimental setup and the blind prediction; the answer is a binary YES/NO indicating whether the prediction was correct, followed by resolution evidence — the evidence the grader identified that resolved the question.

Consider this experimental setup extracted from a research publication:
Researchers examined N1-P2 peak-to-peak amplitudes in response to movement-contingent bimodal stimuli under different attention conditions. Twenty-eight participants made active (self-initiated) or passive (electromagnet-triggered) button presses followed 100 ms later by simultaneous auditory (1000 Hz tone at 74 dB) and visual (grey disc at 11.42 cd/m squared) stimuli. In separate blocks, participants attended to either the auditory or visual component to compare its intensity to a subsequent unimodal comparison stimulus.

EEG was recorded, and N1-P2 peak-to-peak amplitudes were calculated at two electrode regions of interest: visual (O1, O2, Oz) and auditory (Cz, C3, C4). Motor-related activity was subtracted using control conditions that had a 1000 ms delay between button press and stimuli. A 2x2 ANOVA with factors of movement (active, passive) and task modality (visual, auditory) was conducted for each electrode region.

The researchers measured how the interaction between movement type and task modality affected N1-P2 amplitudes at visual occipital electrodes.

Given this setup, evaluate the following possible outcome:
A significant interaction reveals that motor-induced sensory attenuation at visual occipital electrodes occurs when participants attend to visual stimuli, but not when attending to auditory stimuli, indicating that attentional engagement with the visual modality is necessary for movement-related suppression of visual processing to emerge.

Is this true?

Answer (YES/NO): YES